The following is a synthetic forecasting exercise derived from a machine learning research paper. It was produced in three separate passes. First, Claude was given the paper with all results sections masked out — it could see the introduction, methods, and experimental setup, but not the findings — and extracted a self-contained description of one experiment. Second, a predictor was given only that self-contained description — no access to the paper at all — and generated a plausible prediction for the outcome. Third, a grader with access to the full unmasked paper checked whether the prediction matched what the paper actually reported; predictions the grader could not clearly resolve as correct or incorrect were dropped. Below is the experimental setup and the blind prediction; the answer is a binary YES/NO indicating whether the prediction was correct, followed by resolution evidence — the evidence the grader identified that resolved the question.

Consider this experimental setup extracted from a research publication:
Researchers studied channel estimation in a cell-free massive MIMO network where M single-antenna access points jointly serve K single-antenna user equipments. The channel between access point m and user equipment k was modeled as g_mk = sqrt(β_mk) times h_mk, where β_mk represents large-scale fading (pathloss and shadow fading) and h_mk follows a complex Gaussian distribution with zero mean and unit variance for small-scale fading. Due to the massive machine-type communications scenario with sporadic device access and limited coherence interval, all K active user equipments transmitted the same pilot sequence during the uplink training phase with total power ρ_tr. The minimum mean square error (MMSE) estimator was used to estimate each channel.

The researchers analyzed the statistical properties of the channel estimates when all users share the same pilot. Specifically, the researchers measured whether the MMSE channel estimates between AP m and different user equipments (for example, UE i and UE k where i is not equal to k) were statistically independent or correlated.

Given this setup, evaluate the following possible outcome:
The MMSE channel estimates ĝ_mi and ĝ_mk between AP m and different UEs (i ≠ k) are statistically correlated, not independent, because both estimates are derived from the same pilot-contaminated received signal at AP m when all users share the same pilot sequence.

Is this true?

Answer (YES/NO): YES